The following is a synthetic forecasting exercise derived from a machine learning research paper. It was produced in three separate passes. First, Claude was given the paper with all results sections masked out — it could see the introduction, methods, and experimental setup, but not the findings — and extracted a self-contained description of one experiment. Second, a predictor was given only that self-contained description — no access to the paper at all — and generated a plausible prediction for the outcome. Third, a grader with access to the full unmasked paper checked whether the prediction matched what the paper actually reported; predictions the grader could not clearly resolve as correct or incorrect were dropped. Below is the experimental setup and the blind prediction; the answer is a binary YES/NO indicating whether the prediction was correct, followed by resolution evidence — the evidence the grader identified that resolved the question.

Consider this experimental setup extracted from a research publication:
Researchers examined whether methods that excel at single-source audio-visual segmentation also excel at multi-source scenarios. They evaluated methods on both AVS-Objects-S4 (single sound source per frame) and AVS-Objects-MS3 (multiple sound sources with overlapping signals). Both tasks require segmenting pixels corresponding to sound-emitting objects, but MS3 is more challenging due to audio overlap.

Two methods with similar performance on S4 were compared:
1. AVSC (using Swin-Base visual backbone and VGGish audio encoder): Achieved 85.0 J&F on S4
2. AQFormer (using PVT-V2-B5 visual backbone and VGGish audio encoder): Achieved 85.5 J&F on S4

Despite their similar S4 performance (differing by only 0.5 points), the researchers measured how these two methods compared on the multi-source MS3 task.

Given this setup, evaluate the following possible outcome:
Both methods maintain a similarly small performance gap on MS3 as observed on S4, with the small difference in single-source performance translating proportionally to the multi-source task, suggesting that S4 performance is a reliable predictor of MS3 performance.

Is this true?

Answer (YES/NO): NO